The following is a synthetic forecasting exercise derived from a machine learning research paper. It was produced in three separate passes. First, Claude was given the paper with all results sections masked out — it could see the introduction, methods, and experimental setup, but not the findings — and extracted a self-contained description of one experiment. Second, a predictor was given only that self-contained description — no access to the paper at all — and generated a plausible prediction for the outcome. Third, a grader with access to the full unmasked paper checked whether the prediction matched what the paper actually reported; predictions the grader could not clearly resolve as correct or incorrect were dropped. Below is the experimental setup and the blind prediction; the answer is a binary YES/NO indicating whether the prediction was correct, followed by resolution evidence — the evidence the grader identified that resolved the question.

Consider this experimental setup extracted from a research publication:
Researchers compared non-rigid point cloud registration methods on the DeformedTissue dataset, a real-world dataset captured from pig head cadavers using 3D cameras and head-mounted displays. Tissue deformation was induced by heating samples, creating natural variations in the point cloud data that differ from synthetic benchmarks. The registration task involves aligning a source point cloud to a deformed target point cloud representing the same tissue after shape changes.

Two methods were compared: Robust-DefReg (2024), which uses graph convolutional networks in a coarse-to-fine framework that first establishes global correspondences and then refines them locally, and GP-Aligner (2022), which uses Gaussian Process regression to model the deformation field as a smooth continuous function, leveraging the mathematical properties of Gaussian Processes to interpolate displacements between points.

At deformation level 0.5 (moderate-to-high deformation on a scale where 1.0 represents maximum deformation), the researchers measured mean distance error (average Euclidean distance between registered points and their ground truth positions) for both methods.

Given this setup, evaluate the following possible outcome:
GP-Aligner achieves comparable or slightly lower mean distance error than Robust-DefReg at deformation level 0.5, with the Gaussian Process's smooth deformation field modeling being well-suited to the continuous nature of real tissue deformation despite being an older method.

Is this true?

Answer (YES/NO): NO